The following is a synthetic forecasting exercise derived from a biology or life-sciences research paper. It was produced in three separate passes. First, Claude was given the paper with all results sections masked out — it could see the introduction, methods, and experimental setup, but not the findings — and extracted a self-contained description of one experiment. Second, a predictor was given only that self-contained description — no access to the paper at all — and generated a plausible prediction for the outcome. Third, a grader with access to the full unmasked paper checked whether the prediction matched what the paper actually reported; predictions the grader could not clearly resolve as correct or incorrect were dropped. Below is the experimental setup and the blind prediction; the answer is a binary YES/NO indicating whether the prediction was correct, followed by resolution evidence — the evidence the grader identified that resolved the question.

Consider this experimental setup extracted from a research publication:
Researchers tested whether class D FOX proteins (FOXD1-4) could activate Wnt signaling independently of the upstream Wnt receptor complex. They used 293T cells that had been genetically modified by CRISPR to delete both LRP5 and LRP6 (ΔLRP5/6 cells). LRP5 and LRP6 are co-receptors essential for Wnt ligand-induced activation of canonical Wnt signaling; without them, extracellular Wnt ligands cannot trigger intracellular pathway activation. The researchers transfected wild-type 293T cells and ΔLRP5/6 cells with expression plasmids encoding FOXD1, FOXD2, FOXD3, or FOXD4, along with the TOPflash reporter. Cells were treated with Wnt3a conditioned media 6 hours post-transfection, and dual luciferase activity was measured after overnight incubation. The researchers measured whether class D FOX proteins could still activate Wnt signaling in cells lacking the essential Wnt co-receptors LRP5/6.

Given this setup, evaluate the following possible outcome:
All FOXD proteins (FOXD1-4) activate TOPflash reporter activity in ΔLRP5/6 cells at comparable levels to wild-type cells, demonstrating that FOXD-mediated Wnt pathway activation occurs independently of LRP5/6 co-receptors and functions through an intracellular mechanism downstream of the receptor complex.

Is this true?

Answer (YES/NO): NO